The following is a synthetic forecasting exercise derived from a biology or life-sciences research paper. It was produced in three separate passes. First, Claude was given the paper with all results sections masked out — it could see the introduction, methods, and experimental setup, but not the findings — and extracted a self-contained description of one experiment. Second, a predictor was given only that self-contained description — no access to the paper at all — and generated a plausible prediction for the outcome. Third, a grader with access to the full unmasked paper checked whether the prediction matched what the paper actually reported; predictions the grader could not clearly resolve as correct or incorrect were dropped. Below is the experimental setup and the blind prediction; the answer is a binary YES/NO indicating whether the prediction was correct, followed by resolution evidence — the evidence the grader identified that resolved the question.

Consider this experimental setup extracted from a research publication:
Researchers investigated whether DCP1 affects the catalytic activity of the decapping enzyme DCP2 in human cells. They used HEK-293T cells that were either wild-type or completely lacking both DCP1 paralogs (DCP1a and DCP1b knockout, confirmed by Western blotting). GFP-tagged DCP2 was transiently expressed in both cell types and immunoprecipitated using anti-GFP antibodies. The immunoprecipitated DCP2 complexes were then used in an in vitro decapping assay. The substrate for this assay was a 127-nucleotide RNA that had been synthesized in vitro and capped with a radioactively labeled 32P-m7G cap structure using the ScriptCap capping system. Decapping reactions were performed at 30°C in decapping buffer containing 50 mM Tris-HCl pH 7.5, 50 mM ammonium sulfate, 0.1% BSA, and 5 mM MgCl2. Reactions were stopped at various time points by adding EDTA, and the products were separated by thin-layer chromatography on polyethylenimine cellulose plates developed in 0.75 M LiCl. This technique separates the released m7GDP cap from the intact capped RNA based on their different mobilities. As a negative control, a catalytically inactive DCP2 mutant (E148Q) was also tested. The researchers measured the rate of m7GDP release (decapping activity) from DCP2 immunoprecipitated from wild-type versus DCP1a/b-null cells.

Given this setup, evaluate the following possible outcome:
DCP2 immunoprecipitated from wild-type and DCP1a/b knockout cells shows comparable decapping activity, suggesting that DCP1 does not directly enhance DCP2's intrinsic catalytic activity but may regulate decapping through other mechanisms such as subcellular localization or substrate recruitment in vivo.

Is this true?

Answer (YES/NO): YES